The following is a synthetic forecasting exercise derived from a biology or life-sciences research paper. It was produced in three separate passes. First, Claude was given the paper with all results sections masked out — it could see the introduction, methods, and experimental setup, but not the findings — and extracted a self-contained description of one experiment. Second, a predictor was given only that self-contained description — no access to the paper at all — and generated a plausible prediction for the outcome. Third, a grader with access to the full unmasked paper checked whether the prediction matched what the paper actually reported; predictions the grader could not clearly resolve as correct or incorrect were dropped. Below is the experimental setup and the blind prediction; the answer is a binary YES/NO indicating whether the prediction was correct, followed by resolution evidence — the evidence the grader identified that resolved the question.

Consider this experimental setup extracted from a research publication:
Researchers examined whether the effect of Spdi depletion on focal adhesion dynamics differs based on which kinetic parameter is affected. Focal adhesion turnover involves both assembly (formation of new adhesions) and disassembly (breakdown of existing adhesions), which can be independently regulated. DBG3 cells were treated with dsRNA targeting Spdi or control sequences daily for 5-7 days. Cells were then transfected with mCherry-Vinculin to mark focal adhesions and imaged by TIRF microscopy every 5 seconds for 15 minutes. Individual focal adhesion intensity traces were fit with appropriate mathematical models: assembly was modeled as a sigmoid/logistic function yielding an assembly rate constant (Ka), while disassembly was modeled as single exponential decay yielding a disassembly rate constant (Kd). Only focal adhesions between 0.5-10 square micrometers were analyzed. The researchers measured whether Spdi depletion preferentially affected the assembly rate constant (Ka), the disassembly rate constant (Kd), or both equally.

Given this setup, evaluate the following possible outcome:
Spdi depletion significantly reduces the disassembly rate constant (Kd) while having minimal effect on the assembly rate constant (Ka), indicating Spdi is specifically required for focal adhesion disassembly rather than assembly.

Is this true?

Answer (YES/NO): NO